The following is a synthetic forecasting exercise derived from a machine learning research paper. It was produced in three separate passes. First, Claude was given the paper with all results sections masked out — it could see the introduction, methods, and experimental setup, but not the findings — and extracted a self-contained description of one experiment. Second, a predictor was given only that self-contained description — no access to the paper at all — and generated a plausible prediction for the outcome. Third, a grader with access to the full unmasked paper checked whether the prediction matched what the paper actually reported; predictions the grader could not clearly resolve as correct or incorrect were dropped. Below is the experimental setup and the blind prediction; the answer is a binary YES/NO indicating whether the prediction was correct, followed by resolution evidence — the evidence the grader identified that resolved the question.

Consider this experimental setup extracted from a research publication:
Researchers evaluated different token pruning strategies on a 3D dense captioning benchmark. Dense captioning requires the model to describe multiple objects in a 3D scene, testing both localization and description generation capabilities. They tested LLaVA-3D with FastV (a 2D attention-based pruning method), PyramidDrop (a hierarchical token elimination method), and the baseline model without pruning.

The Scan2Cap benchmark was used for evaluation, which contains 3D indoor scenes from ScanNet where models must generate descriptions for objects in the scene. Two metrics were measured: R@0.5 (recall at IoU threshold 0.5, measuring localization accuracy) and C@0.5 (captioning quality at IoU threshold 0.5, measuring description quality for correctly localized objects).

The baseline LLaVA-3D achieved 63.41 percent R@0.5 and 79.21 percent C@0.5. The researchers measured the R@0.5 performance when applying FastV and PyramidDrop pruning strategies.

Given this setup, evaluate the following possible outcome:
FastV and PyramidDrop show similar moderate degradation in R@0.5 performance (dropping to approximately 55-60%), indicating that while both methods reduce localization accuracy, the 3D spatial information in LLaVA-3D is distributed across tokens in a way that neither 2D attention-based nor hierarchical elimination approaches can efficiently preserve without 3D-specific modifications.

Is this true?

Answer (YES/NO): YES